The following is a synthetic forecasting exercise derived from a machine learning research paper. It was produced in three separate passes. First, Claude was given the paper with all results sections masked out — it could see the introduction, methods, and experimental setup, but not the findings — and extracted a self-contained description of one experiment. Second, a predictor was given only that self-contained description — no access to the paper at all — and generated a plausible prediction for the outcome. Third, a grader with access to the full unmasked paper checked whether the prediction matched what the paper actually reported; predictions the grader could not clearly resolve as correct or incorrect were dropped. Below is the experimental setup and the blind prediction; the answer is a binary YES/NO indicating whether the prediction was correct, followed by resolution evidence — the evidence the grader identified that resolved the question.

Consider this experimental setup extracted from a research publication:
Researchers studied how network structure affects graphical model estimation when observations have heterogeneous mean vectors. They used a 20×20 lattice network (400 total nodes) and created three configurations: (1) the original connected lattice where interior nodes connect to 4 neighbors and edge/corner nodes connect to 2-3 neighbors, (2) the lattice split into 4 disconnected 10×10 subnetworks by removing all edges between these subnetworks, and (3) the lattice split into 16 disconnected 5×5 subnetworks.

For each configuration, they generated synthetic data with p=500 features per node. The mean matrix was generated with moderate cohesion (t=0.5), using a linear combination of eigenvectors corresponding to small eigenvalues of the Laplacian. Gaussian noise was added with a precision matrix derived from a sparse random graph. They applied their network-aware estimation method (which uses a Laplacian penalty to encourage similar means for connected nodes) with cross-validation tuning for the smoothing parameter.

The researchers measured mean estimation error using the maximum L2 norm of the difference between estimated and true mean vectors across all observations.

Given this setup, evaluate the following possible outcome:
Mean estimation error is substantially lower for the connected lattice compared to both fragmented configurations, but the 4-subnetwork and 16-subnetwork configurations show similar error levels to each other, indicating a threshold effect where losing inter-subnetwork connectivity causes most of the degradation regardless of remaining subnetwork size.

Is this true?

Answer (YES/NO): NO